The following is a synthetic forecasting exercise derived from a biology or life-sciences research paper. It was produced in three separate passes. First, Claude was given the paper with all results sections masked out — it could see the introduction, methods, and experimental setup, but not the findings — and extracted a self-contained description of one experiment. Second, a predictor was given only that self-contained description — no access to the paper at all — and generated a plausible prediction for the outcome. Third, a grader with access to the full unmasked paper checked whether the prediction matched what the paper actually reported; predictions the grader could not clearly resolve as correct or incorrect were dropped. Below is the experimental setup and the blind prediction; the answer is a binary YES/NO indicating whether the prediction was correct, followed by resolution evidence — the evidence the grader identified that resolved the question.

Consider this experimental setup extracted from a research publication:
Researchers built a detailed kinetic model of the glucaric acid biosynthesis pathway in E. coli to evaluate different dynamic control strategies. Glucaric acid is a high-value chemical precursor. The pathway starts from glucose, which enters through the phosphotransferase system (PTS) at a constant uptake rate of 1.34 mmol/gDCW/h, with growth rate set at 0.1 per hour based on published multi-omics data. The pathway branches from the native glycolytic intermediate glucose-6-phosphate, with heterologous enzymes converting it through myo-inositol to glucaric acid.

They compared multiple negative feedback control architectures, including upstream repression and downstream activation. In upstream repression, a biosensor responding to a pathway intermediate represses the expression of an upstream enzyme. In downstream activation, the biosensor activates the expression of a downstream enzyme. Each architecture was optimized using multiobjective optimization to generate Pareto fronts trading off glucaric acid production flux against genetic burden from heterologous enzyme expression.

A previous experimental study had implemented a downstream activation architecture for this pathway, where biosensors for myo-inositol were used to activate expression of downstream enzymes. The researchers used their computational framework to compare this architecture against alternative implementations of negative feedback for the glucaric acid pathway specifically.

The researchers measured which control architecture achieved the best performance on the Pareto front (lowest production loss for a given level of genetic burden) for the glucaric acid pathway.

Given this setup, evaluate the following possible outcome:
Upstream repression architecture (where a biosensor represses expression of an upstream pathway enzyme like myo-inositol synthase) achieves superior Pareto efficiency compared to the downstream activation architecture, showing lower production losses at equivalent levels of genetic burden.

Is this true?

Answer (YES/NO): NO